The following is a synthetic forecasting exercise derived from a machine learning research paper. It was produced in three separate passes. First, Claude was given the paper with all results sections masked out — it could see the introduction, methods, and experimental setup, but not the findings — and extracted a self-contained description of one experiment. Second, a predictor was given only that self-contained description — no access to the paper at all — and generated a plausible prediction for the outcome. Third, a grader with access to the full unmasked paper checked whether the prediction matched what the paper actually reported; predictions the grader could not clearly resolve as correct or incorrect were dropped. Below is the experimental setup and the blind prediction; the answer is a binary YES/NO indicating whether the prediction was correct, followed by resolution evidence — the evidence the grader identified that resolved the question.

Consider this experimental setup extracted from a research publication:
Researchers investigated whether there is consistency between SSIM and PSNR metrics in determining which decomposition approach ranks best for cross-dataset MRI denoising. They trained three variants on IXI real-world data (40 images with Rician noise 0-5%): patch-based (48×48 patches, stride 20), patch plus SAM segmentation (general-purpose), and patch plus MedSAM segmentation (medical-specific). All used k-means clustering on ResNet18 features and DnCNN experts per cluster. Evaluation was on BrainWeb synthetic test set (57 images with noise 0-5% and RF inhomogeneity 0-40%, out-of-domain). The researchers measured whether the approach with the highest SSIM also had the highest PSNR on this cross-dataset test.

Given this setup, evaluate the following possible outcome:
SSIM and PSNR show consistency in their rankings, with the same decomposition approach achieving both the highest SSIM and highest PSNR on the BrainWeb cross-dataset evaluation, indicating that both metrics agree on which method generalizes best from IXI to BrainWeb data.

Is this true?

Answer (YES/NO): NO